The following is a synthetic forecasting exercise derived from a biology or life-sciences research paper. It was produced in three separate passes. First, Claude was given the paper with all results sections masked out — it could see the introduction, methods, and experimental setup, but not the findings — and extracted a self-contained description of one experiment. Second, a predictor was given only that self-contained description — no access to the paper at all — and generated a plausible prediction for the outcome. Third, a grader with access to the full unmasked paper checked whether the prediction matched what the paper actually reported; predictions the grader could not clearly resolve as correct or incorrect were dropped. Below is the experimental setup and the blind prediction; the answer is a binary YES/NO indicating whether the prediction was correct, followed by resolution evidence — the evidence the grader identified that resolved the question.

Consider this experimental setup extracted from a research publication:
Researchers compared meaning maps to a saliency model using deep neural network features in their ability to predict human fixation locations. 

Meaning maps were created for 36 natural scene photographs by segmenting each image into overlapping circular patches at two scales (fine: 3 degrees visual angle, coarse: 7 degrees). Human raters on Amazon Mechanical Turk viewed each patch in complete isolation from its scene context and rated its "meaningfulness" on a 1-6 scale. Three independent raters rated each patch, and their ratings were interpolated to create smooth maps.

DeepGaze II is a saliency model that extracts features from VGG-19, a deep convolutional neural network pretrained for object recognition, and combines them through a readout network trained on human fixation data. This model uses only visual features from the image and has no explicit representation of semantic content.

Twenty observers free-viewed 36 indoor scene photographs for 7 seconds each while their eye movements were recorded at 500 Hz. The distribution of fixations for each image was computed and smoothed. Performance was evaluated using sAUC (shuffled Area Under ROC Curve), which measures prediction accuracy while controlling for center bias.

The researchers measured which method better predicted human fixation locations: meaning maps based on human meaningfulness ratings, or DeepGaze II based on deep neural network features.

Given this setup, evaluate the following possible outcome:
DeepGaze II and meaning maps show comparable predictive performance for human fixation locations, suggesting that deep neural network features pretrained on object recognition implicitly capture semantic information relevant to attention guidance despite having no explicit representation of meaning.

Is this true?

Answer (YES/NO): NO